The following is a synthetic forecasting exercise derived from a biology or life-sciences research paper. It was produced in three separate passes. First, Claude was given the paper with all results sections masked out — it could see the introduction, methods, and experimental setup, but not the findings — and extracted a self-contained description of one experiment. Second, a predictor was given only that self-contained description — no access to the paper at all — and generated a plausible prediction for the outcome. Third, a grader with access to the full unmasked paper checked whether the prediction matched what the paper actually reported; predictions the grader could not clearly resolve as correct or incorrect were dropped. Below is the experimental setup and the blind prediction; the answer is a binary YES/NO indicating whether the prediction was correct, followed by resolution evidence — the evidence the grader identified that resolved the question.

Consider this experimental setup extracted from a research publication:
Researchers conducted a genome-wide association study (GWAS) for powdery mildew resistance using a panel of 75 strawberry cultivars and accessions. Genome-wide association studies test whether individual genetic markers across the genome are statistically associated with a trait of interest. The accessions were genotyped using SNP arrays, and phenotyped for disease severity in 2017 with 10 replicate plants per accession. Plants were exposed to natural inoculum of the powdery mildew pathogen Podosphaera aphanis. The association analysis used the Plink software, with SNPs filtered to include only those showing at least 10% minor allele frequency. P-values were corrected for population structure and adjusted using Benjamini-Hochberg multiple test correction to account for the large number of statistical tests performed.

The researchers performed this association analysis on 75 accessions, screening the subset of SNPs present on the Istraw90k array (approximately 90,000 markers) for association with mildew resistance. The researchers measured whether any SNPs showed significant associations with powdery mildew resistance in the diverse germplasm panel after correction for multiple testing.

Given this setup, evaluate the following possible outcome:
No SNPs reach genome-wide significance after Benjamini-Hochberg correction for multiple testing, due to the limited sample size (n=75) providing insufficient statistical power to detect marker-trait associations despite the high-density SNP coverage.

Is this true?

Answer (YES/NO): NO